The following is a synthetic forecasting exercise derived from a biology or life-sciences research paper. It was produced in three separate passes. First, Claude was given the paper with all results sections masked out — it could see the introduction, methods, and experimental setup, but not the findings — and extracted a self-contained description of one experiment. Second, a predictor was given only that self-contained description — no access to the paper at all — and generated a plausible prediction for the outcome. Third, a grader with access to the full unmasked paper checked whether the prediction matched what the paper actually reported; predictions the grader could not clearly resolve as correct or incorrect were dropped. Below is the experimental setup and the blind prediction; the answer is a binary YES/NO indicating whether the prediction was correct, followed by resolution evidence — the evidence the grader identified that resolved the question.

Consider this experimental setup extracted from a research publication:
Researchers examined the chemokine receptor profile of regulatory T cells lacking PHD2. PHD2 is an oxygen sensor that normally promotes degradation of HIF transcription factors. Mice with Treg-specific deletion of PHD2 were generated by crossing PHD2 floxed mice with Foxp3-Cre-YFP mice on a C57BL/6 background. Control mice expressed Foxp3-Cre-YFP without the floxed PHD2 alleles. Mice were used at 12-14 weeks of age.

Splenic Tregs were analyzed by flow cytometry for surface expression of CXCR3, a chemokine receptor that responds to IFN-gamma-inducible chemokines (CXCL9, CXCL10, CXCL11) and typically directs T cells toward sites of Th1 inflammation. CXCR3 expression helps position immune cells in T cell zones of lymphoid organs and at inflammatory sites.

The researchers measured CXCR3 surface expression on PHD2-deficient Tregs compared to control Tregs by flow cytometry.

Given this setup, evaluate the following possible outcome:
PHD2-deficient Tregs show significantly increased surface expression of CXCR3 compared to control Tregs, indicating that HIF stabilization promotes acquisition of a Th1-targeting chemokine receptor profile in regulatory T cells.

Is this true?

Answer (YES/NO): NO